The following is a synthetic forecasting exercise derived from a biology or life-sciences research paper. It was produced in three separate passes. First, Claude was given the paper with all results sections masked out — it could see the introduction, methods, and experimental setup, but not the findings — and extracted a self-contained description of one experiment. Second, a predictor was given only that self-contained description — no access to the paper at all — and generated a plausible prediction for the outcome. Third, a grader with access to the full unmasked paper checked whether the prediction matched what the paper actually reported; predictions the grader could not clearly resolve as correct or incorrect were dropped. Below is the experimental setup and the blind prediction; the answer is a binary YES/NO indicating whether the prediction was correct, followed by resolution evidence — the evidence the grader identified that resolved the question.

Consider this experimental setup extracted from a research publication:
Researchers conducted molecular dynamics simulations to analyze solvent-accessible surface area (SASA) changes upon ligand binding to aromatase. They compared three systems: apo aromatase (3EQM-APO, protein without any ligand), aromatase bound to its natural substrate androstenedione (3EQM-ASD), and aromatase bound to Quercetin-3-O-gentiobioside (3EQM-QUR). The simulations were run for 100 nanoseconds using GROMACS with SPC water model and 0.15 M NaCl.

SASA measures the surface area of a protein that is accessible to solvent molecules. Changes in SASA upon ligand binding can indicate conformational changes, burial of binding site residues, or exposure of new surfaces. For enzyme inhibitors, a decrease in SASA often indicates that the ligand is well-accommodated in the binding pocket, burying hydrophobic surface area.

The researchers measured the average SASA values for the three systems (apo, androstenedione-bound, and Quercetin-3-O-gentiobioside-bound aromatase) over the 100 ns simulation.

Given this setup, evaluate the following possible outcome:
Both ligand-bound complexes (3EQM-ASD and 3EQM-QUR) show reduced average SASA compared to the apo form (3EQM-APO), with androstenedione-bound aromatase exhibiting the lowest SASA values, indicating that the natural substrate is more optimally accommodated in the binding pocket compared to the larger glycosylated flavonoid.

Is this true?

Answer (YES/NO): NO